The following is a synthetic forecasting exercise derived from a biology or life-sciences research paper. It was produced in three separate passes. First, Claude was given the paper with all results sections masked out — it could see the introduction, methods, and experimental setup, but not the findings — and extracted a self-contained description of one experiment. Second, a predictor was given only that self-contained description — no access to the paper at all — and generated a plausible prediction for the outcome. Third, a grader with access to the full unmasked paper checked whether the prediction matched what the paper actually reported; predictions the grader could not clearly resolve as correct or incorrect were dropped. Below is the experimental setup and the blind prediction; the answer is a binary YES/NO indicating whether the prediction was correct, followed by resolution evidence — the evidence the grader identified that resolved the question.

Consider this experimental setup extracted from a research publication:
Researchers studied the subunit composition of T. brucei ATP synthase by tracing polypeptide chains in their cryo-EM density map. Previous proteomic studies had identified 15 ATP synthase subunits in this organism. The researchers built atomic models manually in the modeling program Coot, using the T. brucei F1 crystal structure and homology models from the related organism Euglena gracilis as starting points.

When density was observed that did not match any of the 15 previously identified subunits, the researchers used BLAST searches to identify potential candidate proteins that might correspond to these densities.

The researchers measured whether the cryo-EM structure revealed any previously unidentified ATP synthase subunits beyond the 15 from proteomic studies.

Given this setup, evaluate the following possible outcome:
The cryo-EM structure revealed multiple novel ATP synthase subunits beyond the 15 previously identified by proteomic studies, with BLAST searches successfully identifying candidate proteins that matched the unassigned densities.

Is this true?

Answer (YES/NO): YES